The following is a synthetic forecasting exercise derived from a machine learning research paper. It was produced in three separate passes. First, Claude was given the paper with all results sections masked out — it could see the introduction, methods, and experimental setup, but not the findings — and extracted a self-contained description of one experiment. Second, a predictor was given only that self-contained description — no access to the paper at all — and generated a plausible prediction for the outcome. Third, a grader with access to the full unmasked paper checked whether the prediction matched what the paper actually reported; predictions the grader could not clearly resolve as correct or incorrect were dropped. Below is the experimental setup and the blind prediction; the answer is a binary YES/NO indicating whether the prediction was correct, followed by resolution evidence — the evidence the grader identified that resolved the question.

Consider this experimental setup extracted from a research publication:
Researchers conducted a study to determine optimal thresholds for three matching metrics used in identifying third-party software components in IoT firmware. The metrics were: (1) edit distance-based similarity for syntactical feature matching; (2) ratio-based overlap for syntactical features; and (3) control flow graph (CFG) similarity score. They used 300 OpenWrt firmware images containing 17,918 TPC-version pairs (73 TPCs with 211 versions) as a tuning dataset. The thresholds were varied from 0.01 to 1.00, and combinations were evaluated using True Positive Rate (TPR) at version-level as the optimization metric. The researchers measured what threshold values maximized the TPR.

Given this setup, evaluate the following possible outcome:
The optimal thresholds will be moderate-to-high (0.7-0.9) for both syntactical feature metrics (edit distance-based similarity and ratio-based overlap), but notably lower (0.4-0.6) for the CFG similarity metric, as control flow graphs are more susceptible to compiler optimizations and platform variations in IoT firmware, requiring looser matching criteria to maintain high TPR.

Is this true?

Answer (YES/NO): NO